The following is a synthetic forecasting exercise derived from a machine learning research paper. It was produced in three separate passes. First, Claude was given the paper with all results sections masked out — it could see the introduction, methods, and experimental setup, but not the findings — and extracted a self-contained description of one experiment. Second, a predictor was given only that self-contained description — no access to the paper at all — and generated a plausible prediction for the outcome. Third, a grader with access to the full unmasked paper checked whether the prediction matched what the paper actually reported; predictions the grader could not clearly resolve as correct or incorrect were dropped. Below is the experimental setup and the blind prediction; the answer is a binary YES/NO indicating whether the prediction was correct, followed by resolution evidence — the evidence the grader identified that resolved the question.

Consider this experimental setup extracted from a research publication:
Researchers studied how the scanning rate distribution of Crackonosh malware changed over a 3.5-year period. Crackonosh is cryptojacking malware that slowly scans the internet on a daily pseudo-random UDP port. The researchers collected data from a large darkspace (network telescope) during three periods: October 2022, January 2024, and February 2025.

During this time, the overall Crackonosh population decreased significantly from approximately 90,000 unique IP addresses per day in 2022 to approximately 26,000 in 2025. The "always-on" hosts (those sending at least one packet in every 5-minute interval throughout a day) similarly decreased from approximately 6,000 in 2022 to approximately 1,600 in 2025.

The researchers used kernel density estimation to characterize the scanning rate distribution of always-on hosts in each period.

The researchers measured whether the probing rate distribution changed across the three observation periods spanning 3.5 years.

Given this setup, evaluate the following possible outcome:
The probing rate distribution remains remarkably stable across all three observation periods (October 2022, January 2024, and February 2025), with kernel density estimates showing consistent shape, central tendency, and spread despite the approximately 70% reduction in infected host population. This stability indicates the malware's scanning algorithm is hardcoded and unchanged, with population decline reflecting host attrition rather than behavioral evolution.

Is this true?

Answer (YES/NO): YES